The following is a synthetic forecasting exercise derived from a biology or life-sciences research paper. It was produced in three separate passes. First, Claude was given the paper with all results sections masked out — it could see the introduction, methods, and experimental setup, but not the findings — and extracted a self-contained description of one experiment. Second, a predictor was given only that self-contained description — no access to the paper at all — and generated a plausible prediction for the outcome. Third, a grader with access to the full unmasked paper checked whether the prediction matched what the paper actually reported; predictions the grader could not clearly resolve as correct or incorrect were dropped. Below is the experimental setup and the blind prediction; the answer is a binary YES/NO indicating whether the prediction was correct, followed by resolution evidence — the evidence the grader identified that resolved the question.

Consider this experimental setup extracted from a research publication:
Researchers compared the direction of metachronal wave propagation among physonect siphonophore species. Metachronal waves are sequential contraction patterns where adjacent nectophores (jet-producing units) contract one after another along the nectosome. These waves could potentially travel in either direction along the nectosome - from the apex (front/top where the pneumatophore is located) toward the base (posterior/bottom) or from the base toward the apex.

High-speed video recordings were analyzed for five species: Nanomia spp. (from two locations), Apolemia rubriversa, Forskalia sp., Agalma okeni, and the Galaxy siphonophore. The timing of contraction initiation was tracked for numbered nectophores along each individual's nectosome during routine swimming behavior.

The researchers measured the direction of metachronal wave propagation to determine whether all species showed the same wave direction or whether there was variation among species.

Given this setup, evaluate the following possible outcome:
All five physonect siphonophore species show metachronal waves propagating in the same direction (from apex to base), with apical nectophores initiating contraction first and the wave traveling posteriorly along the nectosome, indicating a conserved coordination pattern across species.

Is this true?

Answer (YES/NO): NO